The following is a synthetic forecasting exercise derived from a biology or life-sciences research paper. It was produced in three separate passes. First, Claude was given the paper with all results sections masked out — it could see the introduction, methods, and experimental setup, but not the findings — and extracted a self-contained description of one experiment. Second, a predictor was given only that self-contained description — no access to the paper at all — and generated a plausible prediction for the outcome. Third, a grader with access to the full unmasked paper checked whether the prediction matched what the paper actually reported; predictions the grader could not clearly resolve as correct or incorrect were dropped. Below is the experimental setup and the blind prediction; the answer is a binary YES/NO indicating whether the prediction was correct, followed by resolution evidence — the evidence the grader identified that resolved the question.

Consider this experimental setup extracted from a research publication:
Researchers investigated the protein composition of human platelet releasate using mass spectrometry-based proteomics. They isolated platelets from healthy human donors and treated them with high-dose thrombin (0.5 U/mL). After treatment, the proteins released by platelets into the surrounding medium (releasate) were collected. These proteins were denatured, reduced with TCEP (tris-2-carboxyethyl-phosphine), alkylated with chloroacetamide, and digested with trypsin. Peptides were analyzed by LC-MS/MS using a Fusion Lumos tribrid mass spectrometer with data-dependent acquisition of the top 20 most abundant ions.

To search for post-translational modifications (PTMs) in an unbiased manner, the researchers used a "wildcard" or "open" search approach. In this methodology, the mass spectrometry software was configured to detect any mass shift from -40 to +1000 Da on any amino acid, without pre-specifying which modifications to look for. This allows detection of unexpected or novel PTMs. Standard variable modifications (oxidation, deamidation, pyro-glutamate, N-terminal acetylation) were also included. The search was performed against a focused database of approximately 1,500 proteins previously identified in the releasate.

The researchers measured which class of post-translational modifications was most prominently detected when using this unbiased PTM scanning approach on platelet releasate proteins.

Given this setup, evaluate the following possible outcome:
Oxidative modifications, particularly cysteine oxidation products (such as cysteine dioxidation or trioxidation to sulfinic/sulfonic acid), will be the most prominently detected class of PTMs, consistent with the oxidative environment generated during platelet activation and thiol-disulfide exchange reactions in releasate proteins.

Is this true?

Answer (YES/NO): NO